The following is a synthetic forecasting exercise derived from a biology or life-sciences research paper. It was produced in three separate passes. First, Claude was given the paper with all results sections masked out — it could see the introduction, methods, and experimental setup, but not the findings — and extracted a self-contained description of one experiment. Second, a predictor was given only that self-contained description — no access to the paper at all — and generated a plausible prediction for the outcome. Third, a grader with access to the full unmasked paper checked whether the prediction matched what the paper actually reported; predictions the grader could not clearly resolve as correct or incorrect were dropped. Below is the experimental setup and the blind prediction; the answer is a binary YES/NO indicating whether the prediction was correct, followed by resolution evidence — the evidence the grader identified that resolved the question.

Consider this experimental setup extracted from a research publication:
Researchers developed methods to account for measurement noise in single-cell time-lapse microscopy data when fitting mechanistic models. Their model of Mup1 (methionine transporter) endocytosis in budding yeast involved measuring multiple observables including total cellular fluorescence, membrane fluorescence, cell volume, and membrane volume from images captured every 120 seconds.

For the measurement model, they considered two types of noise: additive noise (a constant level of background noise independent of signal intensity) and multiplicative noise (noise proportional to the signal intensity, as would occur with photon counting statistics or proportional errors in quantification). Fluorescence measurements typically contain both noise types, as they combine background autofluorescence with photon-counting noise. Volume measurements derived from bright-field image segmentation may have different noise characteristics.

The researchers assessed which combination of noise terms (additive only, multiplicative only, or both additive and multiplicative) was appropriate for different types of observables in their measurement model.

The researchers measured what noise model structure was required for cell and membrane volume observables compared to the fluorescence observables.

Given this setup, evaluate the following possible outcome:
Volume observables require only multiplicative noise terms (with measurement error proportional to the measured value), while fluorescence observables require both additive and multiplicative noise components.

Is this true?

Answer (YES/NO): NO